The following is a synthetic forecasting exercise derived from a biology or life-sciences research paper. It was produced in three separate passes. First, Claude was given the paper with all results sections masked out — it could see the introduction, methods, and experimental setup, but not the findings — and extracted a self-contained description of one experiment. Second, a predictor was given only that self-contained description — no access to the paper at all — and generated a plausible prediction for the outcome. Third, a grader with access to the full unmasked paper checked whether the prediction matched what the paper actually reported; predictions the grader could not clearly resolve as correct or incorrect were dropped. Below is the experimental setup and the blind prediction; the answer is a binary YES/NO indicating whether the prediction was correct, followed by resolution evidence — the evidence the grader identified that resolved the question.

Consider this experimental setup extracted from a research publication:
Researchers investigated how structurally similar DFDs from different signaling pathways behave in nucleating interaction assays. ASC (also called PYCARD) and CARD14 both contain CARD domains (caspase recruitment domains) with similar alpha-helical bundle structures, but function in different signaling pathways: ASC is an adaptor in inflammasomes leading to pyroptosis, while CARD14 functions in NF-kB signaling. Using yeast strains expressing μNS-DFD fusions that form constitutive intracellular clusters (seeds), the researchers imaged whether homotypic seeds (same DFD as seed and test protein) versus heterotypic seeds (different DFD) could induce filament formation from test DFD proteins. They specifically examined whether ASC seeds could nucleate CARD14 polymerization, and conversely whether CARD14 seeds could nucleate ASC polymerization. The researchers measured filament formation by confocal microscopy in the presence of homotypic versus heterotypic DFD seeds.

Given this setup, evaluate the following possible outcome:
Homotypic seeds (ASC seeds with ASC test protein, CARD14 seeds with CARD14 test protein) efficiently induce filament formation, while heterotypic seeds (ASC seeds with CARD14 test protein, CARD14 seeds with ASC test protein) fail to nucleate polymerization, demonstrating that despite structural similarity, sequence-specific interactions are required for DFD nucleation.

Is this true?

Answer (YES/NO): YES